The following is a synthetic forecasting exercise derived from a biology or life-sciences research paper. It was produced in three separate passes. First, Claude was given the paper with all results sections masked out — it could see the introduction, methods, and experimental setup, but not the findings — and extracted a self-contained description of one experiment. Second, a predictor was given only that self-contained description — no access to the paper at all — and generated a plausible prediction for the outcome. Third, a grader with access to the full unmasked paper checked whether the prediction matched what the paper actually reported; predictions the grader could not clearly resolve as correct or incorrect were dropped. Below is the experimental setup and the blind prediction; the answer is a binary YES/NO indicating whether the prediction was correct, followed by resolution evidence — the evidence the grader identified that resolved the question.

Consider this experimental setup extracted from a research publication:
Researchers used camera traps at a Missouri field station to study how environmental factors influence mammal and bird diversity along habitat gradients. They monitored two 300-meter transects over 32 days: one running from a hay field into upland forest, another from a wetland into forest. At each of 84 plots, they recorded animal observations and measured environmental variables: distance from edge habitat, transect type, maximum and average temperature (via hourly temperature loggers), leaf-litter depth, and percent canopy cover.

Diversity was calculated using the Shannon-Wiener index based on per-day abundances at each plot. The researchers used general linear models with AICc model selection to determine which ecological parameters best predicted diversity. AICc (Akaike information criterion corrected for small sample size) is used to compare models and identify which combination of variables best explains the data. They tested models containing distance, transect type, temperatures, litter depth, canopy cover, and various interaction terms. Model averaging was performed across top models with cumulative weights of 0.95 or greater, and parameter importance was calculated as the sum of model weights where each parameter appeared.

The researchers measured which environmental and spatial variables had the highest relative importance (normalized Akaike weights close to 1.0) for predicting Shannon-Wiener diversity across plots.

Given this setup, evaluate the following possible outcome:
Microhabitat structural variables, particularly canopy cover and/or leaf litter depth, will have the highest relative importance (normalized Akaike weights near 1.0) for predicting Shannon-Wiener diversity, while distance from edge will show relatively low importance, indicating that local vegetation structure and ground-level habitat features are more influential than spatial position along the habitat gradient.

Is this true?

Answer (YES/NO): NO